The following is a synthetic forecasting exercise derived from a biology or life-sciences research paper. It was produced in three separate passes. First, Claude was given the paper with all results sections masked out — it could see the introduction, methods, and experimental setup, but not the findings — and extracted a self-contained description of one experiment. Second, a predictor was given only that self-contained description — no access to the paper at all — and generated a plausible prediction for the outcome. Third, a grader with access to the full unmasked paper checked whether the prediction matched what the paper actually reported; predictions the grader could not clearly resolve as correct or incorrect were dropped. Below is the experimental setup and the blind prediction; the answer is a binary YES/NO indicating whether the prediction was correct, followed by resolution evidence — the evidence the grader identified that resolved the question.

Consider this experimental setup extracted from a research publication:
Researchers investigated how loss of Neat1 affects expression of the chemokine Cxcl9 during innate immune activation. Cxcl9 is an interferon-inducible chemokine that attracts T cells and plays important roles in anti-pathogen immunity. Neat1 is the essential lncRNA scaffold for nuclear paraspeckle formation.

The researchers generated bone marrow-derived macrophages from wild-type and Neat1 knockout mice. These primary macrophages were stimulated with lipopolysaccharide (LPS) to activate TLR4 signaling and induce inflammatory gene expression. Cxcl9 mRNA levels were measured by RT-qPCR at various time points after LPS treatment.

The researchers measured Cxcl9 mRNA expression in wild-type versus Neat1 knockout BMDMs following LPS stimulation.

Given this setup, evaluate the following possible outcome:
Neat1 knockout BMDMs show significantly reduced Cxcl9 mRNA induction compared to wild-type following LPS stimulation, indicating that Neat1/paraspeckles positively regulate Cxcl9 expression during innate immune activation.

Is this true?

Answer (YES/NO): YES